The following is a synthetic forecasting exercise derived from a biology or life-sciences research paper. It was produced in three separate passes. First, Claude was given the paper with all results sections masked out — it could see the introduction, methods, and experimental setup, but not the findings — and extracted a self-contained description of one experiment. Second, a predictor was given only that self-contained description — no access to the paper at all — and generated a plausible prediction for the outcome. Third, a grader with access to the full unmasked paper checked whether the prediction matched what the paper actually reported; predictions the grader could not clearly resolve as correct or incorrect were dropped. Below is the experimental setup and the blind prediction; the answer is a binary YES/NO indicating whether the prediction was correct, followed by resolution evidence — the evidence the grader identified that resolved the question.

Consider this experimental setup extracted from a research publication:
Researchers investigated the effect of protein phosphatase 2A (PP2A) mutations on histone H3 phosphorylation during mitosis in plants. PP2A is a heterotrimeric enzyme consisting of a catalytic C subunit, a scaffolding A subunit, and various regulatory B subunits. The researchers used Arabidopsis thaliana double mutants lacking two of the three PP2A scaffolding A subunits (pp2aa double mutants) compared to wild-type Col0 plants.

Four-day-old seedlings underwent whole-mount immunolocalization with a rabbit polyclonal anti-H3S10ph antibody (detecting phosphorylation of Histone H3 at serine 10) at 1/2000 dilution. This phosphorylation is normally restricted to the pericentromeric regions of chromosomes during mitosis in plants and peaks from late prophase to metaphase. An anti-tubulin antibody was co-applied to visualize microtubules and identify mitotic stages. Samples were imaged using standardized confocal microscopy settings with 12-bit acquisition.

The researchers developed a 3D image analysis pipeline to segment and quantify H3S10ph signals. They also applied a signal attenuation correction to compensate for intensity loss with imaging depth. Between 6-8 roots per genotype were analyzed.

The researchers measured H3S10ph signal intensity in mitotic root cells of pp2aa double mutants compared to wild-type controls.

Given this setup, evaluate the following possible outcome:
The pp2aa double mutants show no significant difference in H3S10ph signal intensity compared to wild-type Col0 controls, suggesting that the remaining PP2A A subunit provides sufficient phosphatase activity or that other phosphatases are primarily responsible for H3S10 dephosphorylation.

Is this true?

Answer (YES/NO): NO